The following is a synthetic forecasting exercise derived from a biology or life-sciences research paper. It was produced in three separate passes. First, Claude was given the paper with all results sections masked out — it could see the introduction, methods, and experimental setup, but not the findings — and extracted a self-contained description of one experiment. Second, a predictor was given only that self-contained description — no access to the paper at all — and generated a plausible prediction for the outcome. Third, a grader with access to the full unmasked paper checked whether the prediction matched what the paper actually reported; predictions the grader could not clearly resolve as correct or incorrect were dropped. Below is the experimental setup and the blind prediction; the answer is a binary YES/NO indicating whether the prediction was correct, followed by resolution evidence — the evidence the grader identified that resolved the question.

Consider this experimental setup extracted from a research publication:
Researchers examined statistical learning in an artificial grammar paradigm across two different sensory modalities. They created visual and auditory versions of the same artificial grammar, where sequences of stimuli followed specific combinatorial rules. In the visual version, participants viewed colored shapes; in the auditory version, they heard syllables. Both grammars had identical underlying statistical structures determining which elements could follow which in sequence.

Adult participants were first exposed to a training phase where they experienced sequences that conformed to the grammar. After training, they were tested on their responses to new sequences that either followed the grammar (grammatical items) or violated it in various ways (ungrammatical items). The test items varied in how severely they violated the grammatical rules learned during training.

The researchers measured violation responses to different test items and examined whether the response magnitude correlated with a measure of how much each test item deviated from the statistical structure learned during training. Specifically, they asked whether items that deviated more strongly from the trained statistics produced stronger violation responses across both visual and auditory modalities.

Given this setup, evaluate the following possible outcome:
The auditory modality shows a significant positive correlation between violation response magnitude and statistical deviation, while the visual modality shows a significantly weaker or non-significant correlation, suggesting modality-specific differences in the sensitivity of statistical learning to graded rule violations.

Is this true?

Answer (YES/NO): NO